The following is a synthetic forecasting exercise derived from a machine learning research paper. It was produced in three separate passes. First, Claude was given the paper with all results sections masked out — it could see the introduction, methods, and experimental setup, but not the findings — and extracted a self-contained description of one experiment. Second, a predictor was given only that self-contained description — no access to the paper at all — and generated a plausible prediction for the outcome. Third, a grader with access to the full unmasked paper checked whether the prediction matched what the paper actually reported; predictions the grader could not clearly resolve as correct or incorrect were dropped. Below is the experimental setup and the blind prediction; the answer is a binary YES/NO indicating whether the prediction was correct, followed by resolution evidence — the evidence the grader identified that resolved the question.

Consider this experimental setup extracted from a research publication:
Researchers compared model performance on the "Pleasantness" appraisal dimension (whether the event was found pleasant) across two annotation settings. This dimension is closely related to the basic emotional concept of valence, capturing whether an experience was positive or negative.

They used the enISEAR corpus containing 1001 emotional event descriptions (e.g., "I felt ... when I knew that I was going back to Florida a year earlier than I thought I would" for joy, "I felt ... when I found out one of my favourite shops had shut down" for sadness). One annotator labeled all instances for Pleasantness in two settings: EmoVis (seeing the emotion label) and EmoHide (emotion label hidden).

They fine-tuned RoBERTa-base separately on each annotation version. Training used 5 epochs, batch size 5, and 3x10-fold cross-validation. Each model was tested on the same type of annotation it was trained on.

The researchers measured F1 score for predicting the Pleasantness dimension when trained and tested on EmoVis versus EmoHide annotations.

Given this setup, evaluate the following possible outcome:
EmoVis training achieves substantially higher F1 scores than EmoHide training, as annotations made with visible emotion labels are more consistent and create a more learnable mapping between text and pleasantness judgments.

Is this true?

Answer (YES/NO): NO